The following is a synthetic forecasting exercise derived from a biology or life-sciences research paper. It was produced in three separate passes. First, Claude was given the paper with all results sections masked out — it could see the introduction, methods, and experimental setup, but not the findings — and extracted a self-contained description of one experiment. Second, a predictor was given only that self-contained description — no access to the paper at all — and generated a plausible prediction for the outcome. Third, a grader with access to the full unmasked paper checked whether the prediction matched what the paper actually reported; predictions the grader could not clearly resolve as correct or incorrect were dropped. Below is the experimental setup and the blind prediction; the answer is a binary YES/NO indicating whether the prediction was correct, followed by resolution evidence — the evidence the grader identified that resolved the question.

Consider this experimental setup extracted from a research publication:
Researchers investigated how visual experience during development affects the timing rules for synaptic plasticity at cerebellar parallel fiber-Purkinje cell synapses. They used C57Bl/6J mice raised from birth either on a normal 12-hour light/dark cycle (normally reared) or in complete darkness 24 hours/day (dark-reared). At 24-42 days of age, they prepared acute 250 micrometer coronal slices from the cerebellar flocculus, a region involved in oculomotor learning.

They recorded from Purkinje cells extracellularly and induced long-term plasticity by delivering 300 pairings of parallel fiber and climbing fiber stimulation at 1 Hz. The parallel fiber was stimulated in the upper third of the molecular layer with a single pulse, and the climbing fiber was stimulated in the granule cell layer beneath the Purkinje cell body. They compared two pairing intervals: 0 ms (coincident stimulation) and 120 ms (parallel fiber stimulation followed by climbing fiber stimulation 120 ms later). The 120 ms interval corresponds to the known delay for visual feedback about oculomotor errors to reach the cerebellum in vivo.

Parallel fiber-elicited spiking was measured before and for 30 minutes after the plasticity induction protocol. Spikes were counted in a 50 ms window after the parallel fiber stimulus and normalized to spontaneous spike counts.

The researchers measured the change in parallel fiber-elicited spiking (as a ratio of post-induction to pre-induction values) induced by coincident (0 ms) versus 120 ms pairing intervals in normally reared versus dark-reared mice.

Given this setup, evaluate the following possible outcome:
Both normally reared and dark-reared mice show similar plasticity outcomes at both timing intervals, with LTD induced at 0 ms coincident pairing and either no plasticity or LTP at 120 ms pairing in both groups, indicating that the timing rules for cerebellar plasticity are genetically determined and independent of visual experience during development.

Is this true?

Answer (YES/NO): NO